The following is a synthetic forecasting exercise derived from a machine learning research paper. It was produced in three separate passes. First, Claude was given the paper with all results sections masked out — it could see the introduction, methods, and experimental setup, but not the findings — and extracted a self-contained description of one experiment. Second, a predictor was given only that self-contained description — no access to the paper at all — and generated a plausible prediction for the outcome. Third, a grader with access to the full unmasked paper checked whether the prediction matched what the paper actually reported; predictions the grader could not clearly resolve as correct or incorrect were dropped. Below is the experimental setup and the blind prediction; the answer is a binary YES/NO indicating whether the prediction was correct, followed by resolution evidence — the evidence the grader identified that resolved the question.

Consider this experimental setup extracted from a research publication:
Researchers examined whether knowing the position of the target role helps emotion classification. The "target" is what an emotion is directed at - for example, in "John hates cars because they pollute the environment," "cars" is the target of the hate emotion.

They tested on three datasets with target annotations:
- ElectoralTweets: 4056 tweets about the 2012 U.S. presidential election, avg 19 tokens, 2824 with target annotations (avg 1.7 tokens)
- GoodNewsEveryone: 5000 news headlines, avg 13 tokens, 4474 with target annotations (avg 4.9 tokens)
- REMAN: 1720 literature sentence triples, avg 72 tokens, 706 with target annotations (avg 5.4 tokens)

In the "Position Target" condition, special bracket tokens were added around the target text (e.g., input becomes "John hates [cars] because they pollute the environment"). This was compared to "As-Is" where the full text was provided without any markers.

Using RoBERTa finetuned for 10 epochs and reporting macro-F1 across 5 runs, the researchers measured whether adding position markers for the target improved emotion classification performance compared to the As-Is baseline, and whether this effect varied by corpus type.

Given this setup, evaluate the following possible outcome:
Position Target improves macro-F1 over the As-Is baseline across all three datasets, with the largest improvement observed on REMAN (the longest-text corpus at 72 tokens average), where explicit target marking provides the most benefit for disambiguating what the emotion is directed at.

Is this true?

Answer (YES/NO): NO